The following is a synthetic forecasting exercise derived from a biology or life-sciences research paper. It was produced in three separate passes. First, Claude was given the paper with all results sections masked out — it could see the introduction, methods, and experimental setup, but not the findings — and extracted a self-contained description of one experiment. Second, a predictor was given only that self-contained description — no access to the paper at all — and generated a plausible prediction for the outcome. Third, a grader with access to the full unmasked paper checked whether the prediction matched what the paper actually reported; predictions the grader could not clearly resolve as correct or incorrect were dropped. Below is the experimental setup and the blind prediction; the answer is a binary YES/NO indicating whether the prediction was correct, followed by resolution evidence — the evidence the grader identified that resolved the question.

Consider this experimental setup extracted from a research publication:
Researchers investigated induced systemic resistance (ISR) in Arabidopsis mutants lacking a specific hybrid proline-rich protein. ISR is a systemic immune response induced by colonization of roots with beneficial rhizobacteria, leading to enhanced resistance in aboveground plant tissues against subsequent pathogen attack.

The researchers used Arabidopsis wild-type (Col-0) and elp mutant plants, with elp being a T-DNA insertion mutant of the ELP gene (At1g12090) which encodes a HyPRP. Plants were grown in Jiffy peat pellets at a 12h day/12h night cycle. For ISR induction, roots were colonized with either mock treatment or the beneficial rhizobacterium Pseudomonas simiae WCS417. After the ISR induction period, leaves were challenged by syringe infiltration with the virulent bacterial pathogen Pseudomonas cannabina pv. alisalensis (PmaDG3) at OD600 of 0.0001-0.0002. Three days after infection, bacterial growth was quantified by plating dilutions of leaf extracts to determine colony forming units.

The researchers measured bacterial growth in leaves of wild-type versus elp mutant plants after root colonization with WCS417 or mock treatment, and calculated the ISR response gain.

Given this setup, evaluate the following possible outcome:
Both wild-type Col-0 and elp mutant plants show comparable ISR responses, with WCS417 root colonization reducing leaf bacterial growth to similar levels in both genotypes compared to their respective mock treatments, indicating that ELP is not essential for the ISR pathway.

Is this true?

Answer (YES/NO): YES